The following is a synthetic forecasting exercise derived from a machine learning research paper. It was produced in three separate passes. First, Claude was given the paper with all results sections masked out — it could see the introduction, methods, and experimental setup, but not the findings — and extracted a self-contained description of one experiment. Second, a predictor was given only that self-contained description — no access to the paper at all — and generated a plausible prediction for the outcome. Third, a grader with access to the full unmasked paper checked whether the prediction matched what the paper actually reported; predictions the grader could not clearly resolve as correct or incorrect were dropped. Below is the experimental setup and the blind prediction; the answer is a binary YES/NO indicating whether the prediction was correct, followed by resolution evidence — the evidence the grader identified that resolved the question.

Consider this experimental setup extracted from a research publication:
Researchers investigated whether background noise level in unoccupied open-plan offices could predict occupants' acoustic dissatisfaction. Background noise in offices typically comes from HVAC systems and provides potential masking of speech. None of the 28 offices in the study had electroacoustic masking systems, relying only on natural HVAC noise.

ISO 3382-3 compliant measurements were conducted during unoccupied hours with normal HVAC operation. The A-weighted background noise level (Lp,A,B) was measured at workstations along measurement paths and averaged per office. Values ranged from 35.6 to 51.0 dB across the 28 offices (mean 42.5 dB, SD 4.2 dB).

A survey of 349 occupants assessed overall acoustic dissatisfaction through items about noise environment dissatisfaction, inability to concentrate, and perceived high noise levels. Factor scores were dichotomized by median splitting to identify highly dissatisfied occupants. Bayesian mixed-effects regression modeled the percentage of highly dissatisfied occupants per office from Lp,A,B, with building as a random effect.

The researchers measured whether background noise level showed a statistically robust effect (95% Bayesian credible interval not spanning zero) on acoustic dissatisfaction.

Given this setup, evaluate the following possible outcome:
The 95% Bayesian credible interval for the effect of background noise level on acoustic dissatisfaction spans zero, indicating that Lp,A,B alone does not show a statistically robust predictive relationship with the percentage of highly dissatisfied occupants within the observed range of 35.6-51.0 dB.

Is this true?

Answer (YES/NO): YES